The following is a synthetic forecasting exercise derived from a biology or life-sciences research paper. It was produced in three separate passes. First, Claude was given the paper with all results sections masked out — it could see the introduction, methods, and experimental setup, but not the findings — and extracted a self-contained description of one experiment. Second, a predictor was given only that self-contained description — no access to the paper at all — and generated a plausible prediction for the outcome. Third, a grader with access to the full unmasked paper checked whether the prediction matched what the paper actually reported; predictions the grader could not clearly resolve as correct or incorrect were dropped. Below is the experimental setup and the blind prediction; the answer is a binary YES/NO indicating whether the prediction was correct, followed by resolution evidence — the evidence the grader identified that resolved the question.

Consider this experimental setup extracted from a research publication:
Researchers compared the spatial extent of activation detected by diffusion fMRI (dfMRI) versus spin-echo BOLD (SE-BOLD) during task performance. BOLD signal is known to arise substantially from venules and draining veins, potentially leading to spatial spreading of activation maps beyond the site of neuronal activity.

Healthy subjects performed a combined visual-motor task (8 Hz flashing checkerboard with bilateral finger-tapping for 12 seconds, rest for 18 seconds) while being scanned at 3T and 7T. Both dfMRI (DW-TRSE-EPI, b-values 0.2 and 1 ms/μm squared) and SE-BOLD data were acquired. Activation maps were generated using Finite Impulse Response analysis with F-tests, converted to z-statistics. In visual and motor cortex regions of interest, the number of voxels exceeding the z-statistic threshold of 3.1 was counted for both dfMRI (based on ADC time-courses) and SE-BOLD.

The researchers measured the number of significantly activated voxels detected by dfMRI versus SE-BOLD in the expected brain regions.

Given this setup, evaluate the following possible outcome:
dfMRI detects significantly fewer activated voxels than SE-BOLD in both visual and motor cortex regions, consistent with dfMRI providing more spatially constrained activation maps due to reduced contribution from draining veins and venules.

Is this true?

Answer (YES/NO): YES